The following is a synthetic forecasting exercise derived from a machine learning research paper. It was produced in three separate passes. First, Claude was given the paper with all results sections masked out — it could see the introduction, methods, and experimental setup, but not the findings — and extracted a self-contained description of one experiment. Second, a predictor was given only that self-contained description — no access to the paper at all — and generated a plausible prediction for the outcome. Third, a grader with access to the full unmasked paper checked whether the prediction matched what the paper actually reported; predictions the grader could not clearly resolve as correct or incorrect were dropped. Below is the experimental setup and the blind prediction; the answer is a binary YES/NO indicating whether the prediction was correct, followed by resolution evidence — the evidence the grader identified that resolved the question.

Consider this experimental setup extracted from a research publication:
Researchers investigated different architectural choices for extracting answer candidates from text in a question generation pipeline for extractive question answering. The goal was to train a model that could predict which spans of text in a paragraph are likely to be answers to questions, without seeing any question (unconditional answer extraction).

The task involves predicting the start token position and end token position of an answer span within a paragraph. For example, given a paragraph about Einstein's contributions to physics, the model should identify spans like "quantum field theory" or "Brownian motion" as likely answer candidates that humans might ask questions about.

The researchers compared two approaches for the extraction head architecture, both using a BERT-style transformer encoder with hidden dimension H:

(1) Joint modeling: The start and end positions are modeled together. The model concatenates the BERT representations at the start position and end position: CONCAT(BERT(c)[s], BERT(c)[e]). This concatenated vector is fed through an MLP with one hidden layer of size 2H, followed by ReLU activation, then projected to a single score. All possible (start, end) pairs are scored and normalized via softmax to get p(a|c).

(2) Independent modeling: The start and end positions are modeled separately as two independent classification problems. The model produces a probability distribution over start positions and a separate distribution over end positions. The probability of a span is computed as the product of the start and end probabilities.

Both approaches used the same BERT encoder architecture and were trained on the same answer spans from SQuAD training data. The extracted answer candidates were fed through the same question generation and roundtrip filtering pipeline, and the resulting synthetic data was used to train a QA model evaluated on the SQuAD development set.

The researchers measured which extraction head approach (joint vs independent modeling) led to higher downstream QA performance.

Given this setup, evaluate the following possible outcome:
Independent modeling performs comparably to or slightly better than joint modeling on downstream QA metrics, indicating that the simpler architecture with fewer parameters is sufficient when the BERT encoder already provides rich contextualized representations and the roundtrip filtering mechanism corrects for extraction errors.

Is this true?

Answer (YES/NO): NO